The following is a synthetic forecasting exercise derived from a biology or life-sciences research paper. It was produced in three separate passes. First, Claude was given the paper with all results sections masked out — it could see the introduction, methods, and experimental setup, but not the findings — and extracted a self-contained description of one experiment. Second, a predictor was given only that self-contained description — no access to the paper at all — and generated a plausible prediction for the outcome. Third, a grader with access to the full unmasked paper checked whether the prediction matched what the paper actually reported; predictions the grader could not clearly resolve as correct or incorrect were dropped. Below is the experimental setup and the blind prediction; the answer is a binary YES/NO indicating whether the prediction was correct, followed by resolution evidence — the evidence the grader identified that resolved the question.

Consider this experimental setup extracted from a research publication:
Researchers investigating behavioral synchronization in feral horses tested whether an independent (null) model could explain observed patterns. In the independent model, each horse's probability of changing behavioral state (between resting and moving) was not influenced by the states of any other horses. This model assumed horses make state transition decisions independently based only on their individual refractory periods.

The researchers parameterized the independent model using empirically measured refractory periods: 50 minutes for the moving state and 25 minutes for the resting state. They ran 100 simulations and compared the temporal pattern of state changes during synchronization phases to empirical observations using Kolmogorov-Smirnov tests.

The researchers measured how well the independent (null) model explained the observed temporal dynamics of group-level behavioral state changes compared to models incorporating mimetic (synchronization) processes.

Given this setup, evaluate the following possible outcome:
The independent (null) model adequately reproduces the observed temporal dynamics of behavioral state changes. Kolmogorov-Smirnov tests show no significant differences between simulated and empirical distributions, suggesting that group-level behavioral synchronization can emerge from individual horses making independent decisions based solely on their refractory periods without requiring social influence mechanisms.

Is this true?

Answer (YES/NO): NO